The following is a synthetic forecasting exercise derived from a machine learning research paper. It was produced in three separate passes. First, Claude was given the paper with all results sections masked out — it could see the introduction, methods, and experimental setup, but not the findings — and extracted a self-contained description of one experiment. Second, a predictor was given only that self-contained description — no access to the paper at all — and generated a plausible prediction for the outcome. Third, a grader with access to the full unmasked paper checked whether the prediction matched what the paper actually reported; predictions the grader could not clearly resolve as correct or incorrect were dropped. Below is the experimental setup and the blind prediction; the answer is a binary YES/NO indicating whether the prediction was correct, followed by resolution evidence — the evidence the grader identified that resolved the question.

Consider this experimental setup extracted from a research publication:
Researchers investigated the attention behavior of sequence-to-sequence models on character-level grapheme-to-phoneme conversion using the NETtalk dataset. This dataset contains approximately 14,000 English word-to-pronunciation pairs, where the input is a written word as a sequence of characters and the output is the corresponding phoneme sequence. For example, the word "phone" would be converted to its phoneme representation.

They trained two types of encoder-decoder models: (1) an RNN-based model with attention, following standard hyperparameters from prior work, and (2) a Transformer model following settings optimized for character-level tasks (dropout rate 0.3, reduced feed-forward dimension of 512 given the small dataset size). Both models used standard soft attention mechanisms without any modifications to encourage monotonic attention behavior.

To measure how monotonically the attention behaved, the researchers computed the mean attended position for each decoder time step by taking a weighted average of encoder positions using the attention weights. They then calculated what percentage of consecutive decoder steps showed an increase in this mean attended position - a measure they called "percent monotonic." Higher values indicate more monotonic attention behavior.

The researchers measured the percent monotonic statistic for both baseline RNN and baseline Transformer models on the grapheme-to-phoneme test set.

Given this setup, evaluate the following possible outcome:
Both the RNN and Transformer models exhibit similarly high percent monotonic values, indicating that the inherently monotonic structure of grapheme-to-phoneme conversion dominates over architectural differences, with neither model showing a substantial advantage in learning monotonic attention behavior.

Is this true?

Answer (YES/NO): NO